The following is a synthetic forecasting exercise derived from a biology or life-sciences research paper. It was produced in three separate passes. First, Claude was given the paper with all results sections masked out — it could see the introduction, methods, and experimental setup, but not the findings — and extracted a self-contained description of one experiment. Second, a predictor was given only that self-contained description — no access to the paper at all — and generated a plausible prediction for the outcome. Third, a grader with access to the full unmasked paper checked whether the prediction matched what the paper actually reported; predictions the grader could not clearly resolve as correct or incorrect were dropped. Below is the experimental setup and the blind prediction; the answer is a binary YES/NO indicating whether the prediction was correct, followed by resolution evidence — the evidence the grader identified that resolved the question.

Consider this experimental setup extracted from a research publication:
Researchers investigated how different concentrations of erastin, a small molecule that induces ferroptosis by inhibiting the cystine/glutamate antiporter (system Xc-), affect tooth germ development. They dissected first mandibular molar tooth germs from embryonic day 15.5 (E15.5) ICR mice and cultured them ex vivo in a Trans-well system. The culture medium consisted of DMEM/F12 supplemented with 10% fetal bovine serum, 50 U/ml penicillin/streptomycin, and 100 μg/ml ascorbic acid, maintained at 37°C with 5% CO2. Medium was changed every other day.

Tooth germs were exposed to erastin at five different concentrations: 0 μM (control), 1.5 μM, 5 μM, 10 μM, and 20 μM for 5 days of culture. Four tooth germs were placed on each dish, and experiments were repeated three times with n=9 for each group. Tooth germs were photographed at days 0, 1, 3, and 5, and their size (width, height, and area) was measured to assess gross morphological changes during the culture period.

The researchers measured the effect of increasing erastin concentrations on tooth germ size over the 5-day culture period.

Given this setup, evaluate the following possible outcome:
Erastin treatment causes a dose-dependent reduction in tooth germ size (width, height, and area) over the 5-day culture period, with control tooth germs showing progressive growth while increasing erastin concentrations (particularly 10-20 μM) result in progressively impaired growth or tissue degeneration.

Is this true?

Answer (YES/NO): YES